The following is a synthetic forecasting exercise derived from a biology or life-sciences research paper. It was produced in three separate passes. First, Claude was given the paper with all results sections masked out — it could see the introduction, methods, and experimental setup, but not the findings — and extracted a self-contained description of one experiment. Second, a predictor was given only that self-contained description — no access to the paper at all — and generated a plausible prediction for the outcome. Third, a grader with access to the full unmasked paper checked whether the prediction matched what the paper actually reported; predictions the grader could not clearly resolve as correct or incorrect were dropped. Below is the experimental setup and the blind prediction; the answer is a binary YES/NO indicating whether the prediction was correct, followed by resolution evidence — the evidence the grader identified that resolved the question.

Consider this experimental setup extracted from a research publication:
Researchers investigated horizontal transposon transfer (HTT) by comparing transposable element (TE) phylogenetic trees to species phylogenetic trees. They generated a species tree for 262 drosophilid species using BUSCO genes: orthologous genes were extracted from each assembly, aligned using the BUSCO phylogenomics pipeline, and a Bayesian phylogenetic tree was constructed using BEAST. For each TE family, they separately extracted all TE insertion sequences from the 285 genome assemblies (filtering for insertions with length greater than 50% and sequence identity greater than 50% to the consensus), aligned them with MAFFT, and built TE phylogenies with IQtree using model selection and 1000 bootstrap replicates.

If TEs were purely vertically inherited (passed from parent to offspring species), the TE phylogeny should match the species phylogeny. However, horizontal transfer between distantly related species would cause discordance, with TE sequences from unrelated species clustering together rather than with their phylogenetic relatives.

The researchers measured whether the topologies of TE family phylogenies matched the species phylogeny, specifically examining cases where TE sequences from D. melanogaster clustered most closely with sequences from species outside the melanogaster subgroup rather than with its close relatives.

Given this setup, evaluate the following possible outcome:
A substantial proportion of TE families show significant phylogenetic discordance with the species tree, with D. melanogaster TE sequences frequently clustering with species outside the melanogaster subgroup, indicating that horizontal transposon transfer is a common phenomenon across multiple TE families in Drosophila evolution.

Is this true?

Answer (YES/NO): YES